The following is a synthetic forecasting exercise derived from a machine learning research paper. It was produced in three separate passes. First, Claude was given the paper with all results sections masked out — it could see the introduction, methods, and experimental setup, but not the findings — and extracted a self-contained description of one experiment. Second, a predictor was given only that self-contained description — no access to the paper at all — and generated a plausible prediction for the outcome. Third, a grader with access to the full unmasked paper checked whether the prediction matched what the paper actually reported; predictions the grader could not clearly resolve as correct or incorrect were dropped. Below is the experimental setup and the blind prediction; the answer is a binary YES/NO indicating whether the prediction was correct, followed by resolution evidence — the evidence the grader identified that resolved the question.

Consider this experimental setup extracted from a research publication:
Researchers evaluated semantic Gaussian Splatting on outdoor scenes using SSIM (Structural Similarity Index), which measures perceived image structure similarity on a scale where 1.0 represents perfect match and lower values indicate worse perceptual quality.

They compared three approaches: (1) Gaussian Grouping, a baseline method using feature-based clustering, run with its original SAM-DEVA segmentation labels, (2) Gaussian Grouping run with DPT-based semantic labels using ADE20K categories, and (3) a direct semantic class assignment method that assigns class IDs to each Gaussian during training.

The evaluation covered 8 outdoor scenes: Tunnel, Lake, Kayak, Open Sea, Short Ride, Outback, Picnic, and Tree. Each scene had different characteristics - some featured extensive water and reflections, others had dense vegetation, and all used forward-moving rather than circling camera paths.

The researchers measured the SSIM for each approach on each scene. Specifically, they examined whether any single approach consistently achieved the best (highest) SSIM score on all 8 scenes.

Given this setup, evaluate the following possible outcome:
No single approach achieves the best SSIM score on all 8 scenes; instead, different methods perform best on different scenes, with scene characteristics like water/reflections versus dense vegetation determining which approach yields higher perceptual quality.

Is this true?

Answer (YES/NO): NO